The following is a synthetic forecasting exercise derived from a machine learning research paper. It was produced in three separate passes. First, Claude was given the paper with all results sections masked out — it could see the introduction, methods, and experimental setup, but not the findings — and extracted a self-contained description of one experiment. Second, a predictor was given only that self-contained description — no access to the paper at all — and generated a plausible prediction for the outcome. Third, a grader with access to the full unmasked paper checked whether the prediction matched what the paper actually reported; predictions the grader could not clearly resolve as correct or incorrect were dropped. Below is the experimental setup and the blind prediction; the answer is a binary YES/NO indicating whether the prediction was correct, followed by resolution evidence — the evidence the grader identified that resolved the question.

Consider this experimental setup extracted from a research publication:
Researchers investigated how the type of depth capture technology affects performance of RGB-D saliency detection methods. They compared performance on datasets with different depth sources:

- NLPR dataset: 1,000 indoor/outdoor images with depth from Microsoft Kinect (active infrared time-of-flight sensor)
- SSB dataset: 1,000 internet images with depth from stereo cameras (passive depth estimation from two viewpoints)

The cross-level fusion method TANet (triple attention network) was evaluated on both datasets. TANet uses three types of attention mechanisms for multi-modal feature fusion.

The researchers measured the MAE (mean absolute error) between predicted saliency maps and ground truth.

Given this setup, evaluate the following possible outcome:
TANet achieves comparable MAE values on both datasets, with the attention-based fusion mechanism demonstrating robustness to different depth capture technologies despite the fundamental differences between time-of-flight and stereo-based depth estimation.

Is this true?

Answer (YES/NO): NO